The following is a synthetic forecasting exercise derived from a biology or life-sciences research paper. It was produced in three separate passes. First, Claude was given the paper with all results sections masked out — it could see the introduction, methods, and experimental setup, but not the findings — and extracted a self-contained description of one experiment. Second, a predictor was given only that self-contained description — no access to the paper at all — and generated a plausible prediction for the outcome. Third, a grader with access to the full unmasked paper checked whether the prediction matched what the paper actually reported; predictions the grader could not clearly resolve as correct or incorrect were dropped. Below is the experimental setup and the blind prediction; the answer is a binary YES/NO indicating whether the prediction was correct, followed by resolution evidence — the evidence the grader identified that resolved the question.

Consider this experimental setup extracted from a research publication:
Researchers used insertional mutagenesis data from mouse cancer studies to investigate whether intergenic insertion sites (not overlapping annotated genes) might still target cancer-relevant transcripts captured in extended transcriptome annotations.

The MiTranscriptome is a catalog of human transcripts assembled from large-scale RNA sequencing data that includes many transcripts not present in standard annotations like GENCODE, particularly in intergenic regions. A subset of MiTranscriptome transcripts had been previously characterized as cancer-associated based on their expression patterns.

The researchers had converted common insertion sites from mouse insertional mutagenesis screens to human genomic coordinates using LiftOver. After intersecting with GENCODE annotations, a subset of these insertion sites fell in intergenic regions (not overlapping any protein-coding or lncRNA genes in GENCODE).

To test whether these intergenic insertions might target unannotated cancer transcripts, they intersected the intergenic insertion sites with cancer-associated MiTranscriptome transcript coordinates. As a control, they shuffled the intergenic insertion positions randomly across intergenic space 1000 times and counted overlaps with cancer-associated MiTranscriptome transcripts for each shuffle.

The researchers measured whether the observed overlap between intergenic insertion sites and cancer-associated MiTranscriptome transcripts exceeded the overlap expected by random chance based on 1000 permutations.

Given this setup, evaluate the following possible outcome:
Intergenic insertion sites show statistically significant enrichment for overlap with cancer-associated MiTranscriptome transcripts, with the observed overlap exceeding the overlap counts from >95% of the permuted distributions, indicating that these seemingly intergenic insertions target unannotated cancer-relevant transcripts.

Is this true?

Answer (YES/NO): NO